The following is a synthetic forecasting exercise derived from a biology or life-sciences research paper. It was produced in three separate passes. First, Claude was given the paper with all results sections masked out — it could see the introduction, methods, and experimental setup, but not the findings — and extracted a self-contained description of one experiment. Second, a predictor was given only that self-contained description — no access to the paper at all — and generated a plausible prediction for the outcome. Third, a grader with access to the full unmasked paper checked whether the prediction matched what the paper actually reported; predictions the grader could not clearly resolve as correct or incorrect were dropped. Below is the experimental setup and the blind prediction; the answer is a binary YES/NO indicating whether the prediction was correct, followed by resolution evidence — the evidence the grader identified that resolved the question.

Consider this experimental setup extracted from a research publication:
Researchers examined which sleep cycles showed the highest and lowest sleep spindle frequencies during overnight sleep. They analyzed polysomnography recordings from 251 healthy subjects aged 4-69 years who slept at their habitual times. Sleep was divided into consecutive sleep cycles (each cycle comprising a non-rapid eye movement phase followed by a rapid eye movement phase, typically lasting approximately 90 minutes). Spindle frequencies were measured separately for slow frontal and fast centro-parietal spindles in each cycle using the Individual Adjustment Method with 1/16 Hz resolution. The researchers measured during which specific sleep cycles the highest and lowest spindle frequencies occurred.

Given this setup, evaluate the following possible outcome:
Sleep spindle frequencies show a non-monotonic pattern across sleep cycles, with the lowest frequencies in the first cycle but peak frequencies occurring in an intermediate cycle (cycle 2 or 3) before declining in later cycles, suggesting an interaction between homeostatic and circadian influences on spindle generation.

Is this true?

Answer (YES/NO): NO